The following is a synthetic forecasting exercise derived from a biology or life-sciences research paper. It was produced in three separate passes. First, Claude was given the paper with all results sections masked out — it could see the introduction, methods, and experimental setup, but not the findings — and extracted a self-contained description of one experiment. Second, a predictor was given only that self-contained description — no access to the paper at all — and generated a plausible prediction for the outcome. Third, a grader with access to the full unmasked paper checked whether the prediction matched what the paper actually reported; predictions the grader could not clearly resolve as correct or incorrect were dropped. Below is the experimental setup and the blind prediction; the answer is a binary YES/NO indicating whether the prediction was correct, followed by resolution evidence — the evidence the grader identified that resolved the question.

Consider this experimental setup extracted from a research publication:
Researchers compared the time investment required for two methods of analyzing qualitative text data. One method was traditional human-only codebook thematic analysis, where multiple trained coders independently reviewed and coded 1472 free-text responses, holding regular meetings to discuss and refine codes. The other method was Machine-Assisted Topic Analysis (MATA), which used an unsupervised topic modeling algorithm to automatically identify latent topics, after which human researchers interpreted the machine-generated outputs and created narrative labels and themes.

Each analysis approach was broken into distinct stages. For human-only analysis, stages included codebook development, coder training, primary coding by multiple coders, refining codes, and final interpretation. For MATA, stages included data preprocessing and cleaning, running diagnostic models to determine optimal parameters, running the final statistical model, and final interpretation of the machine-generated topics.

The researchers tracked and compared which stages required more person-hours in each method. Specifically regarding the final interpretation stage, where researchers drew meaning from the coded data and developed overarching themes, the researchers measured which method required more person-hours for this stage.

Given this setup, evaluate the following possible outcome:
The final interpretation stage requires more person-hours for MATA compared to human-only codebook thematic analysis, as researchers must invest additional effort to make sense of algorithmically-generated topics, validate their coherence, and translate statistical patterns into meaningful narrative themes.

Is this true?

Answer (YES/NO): YES